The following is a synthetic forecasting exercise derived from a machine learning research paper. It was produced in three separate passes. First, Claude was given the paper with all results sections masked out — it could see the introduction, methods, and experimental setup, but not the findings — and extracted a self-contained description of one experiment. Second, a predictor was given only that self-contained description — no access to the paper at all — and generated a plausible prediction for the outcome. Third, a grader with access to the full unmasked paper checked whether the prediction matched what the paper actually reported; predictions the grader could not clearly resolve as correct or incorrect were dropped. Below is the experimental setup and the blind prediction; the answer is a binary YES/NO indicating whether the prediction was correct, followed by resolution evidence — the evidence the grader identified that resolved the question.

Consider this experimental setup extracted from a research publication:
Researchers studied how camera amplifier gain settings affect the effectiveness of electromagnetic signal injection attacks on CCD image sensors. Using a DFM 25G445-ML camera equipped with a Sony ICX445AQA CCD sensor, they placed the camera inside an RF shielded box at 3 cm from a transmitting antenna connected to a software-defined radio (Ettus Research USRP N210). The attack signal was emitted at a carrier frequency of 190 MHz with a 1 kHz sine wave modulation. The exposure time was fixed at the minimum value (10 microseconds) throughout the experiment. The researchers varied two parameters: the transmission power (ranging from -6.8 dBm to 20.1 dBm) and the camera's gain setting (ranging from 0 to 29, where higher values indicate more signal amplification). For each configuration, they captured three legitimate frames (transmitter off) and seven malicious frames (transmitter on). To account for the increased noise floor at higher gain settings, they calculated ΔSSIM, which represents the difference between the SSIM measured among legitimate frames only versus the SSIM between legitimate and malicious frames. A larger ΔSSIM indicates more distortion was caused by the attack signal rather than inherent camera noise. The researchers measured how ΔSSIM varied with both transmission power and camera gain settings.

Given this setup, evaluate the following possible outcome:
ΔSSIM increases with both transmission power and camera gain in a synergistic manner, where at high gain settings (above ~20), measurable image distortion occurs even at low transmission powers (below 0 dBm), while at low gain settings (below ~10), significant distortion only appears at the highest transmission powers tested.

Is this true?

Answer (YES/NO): NO